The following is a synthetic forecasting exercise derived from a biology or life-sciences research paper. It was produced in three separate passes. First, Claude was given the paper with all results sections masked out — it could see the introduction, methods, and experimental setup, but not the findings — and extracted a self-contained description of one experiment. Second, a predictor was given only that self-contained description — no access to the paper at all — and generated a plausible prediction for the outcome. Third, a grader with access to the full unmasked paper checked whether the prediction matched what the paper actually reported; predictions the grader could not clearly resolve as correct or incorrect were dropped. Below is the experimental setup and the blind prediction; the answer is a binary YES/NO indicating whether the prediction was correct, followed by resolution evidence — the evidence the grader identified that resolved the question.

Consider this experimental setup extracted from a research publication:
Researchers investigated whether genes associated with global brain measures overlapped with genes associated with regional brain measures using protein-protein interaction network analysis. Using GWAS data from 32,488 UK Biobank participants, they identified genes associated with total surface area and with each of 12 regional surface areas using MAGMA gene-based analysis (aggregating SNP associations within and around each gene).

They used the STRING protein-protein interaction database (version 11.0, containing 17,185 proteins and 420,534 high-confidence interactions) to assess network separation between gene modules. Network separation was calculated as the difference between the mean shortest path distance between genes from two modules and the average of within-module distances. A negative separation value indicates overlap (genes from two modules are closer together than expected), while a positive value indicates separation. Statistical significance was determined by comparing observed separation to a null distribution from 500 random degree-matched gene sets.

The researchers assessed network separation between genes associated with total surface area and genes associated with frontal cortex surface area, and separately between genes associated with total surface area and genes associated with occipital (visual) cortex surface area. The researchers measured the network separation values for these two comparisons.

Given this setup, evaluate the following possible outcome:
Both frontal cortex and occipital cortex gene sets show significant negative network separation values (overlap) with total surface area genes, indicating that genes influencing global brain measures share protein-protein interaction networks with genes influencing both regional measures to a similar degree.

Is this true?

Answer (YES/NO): NO